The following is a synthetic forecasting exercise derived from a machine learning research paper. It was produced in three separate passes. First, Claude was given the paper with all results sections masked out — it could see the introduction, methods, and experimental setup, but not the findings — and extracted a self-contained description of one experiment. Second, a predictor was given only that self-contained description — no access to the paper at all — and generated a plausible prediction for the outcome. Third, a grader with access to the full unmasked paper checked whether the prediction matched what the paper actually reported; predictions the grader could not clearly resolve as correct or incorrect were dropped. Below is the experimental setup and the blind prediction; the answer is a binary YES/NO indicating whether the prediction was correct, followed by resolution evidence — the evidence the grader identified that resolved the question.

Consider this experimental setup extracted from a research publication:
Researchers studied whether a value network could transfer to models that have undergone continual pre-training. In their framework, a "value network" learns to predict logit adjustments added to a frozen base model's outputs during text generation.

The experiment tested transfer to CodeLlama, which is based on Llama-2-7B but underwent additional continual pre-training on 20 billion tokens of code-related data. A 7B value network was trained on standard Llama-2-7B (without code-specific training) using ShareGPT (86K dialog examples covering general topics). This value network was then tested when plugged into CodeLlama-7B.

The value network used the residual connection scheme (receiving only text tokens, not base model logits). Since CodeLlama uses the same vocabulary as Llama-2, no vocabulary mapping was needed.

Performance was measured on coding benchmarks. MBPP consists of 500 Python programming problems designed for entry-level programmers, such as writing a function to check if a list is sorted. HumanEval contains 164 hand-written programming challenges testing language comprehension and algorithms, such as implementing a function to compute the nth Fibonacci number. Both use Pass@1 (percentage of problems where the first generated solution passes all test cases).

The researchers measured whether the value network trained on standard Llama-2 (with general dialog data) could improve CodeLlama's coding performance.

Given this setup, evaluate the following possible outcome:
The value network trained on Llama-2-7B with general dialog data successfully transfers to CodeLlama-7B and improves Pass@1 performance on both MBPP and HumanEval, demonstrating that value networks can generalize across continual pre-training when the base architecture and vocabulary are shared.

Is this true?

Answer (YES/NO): NO